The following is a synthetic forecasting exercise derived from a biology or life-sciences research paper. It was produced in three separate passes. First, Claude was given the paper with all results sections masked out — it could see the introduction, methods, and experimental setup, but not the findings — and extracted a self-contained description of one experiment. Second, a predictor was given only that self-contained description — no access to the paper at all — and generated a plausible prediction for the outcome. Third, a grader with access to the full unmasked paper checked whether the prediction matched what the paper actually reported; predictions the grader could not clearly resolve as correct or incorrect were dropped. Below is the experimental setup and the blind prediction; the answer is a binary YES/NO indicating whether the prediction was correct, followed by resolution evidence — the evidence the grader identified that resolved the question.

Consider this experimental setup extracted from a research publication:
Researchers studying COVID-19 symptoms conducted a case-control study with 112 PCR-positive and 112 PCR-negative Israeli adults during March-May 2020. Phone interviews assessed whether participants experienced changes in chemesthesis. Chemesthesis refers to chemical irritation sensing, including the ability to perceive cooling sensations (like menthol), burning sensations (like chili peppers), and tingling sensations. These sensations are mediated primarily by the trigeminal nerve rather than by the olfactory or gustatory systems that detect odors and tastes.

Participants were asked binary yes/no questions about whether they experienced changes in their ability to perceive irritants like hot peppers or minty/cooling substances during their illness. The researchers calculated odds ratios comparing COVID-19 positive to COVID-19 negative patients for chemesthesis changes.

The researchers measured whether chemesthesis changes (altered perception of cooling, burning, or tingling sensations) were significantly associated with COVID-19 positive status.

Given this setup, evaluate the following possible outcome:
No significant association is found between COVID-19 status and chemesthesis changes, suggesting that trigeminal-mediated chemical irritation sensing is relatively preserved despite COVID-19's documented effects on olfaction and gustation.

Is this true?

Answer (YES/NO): NO